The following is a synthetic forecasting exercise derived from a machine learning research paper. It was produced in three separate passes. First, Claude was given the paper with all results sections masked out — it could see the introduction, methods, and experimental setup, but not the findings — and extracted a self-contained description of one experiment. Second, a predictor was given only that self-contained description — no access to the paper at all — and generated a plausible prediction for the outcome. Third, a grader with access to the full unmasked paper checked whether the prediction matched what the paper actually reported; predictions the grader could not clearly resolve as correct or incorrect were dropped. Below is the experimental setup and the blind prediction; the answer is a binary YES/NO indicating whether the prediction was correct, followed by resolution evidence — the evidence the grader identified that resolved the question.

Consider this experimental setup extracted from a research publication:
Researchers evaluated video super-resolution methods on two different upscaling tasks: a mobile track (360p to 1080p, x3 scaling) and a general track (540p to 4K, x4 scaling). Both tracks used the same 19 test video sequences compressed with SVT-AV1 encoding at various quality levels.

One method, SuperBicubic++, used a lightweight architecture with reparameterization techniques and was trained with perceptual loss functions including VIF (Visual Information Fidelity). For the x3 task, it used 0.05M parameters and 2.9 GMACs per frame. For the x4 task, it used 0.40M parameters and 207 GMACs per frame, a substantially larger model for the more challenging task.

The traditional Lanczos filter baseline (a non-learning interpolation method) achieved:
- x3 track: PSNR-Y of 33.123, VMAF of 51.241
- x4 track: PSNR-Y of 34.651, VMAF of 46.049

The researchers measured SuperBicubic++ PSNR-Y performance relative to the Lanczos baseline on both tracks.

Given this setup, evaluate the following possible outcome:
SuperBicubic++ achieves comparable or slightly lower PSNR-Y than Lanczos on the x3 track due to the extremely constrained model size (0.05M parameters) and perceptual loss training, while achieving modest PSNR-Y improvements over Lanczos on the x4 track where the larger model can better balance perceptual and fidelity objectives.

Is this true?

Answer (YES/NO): NO